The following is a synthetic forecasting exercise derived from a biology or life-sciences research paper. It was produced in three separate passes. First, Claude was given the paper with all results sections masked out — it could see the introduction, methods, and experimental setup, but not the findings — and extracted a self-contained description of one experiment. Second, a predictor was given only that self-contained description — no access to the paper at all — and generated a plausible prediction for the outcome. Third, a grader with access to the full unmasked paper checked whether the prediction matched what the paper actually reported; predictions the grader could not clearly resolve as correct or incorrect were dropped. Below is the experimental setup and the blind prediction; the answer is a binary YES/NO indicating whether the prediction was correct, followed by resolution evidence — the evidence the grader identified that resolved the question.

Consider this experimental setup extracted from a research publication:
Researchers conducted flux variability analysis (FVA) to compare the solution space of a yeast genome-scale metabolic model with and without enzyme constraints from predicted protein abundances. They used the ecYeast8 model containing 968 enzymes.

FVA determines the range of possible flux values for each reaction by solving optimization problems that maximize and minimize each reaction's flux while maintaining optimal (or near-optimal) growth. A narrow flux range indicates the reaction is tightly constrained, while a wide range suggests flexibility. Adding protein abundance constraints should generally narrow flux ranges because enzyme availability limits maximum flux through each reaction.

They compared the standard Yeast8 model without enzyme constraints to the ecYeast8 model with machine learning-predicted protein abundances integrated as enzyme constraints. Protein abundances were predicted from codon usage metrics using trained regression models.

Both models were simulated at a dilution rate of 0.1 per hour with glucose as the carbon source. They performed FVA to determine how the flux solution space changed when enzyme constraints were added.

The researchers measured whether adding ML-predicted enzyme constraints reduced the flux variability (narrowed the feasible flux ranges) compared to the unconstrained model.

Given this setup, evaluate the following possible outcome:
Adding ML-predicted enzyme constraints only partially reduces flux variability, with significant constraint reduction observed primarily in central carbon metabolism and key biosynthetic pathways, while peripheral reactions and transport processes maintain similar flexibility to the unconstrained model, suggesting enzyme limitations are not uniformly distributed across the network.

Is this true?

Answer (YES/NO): NO